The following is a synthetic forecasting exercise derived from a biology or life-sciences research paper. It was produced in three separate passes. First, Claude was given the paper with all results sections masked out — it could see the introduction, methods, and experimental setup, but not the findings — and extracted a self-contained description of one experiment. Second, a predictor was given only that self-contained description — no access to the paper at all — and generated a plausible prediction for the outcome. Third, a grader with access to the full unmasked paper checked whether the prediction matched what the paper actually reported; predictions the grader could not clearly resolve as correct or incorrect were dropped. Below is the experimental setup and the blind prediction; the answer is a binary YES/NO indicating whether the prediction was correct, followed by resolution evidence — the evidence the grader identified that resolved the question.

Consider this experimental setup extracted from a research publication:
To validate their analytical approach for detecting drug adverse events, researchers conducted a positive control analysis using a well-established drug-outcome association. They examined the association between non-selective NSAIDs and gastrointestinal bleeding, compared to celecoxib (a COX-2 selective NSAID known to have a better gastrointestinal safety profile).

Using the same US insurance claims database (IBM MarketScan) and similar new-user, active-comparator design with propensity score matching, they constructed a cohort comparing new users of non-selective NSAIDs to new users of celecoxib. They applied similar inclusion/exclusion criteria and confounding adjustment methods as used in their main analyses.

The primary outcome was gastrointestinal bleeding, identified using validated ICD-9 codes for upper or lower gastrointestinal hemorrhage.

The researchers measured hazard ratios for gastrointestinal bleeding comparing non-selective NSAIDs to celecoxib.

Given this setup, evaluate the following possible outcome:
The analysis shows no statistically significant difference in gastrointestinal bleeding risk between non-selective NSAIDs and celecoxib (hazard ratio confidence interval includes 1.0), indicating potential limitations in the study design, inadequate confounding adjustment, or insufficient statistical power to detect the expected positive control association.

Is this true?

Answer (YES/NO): NO